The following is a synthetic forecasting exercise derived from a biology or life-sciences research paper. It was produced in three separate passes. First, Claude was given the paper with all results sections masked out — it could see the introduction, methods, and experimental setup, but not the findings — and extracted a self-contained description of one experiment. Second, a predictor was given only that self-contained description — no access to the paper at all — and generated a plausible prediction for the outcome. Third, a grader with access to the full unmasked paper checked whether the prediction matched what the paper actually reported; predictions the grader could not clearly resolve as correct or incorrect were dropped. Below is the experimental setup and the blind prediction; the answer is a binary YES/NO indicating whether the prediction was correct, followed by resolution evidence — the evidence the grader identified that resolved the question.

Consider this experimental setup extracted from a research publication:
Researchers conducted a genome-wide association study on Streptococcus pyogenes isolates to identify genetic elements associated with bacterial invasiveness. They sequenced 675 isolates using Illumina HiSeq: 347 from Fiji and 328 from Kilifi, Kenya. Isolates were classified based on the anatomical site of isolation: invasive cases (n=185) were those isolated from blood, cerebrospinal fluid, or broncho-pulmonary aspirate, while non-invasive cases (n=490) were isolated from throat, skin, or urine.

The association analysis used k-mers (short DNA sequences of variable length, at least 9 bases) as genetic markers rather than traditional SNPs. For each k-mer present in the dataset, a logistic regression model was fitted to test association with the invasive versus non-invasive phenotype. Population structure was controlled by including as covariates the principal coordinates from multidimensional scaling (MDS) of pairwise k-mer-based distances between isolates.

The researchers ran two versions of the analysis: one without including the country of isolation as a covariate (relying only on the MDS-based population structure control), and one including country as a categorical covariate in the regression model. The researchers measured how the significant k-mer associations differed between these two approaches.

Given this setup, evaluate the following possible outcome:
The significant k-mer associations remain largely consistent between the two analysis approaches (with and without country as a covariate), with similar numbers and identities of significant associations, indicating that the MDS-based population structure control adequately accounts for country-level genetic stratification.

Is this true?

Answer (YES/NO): NO